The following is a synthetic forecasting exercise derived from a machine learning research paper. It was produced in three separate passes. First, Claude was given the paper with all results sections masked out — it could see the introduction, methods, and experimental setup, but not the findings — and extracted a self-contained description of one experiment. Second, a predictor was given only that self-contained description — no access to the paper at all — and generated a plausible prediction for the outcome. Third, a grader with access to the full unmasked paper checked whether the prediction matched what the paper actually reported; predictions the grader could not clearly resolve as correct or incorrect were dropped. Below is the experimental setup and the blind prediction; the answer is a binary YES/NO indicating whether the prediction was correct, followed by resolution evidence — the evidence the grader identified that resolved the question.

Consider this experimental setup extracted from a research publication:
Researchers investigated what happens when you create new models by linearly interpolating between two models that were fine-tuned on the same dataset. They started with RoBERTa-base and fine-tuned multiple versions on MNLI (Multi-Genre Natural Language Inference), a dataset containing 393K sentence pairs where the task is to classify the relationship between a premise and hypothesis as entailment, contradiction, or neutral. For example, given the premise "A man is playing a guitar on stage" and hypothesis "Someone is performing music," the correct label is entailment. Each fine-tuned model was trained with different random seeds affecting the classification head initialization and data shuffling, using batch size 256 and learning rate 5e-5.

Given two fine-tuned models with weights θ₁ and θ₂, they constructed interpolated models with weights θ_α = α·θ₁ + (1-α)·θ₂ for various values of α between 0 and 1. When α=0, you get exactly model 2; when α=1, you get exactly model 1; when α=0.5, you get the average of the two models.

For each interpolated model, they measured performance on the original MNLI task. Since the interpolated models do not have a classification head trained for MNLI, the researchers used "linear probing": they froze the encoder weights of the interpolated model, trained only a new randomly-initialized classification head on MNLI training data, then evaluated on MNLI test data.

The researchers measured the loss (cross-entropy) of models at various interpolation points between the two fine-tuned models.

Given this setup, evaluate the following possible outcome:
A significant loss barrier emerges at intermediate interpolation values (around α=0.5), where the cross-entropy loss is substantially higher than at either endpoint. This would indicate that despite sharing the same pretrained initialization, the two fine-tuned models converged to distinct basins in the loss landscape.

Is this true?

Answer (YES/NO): NO